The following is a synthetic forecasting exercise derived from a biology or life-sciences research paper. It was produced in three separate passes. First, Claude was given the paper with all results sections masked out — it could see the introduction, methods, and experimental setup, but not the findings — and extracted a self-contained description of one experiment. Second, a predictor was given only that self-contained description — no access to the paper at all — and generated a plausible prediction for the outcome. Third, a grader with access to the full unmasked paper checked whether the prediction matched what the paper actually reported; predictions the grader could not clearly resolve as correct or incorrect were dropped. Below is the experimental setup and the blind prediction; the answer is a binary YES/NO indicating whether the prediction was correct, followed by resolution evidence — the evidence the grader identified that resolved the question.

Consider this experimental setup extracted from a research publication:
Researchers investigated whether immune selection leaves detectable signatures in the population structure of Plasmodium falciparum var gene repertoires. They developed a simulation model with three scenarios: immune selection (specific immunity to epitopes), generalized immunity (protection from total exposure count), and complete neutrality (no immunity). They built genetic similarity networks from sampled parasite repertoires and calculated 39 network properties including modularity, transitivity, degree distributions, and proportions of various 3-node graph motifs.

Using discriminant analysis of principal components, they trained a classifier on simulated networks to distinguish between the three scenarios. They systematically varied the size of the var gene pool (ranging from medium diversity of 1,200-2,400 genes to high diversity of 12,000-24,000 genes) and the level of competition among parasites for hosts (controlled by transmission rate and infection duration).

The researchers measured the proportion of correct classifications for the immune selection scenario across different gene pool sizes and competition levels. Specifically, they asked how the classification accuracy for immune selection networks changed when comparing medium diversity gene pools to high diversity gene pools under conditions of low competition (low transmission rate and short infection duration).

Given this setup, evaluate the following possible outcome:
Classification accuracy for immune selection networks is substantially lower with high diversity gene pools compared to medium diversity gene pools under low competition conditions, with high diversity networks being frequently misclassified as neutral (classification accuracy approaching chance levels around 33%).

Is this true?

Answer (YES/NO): NO